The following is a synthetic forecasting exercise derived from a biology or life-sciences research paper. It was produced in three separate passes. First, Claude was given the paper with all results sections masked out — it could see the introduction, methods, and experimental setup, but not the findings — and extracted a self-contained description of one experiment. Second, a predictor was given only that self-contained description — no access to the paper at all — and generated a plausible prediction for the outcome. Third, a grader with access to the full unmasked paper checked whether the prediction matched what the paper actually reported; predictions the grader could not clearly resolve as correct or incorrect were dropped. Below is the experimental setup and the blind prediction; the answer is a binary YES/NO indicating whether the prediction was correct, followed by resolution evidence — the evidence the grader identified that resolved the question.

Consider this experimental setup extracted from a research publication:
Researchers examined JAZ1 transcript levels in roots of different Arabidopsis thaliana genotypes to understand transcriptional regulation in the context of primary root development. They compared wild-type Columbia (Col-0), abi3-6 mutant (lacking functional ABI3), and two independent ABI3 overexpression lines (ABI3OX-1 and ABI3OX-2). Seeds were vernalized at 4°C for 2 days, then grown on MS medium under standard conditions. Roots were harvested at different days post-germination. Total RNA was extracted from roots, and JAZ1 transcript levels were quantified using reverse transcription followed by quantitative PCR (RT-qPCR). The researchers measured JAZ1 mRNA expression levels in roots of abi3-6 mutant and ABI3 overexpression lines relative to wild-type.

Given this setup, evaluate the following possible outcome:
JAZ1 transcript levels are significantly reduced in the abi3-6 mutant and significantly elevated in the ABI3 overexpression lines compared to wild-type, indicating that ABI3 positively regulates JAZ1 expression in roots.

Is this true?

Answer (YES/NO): NO